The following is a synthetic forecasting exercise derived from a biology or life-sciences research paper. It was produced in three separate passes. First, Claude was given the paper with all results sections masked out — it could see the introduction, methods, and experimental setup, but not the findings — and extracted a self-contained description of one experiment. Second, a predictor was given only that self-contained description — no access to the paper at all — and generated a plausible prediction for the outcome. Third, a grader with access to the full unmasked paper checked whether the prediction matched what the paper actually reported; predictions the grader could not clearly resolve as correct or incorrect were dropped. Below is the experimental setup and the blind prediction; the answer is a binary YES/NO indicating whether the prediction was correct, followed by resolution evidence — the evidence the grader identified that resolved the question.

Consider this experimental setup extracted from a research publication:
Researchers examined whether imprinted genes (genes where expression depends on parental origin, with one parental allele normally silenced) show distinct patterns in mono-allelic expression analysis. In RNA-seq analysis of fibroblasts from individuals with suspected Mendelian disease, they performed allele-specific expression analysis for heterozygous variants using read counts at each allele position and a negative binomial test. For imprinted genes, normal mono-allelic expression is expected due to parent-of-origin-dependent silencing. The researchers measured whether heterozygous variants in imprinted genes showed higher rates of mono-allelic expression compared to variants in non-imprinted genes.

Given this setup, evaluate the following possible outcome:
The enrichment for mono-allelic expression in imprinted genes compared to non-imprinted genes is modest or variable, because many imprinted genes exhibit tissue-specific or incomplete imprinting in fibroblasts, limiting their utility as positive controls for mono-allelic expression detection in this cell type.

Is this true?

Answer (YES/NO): NO